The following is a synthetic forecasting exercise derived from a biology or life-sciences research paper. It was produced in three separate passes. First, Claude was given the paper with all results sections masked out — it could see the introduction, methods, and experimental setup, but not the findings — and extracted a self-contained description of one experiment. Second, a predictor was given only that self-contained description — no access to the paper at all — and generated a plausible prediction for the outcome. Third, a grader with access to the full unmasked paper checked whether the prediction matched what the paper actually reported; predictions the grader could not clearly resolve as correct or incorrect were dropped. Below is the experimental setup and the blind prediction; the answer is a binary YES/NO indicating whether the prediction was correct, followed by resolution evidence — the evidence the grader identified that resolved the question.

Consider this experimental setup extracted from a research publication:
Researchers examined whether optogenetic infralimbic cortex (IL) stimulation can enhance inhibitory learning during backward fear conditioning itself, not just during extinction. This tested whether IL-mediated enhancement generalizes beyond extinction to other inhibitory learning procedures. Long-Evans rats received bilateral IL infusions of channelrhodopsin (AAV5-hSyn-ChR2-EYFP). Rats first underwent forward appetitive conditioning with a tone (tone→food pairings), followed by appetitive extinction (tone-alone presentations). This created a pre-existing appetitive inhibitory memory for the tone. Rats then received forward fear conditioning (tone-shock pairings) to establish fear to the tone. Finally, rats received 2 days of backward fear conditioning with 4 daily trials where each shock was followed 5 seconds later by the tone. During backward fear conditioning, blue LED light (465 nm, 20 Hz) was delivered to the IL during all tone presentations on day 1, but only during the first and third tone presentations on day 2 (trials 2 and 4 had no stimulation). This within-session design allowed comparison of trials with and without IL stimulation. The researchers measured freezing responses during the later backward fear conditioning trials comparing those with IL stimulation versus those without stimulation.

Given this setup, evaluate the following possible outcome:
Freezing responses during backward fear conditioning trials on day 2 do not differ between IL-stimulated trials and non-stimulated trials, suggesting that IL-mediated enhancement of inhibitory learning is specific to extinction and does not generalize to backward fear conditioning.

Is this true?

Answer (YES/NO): NO